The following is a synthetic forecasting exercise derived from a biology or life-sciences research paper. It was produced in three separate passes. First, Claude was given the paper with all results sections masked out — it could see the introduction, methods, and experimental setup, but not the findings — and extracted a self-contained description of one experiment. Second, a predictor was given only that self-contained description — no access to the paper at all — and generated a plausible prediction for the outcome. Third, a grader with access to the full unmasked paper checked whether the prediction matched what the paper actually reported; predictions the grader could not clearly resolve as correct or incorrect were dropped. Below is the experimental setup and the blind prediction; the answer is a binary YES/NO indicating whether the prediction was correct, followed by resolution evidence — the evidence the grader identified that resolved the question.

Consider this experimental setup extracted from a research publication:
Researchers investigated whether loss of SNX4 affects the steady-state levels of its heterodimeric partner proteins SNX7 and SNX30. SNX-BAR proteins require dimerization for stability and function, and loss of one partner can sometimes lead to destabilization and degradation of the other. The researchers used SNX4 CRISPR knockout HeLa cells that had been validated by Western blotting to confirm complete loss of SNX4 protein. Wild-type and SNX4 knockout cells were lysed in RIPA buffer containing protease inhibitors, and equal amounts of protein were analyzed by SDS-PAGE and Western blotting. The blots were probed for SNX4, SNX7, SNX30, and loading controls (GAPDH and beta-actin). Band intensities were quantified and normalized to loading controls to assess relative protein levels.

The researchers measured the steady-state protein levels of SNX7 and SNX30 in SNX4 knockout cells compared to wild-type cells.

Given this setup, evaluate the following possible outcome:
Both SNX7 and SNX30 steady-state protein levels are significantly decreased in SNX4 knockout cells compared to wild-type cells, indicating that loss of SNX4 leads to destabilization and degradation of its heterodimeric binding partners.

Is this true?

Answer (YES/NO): YES